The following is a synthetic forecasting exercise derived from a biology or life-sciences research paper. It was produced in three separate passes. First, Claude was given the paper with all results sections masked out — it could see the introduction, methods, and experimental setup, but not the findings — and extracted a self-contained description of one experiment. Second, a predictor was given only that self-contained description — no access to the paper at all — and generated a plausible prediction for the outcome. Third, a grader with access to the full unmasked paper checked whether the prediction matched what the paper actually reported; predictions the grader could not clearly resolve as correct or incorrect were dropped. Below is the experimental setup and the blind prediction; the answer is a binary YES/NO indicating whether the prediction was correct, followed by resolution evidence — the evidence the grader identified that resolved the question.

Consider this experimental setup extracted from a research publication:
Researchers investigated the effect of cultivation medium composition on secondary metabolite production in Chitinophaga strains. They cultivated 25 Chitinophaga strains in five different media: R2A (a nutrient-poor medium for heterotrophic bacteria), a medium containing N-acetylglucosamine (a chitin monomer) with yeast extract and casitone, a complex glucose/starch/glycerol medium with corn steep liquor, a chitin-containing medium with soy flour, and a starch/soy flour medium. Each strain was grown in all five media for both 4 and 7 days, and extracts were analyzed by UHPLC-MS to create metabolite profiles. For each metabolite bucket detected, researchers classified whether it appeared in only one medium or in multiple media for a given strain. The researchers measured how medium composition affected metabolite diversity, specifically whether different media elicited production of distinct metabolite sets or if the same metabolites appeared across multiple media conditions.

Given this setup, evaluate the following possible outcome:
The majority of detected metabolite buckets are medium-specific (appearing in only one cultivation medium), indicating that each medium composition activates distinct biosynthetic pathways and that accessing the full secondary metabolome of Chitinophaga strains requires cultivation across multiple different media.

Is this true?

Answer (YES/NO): YES